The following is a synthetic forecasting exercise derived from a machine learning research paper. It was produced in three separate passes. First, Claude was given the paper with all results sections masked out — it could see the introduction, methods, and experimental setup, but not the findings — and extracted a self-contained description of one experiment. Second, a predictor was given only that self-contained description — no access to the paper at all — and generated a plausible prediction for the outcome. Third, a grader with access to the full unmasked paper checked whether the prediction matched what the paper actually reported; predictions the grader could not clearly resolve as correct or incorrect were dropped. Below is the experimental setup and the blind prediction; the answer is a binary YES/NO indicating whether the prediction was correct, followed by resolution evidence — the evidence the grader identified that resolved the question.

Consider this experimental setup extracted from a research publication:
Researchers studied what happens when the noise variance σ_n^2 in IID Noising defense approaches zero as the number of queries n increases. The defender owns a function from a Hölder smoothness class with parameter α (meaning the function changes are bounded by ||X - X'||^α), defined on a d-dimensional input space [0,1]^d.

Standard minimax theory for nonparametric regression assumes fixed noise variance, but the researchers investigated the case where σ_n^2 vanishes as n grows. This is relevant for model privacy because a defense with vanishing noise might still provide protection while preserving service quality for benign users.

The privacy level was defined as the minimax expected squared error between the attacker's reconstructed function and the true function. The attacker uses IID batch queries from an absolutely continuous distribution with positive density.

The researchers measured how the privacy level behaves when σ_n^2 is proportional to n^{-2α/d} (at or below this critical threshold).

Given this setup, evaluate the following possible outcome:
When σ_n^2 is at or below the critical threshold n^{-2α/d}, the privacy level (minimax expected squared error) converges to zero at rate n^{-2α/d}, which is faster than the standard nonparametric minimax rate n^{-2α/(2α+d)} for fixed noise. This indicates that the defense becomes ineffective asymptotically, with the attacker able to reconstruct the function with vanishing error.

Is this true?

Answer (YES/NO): YES